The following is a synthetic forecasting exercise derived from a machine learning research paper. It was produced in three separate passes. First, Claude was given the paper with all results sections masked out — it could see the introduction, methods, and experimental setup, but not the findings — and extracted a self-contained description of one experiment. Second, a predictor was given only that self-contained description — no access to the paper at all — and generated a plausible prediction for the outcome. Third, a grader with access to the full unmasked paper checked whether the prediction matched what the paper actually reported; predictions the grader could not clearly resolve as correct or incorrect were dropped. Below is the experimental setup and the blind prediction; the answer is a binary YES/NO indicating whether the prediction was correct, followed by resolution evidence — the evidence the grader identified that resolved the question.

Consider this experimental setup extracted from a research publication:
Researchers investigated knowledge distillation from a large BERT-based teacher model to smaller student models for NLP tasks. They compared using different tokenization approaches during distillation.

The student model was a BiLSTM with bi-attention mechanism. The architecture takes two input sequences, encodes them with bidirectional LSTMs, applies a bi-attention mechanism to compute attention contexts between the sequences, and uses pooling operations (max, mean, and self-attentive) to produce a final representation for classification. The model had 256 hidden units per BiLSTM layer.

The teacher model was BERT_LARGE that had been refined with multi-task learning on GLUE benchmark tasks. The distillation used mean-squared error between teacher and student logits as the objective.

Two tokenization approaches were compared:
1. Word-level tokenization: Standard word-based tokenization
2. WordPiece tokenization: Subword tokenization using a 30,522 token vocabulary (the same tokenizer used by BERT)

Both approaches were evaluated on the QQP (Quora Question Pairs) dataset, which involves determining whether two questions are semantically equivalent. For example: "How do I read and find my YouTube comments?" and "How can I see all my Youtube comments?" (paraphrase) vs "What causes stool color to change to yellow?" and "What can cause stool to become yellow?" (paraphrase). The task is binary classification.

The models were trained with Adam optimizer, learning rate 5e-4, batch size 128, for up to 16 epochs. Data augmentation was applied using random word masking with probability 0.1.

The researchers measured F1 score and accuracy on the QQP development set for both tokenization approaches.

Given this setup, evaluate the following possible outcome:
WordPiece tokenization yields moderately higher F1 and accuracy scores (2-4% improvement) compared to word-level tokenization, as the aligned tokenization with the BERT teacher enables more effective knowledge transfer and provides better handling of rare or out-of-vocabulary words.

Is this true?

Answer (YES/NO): NO